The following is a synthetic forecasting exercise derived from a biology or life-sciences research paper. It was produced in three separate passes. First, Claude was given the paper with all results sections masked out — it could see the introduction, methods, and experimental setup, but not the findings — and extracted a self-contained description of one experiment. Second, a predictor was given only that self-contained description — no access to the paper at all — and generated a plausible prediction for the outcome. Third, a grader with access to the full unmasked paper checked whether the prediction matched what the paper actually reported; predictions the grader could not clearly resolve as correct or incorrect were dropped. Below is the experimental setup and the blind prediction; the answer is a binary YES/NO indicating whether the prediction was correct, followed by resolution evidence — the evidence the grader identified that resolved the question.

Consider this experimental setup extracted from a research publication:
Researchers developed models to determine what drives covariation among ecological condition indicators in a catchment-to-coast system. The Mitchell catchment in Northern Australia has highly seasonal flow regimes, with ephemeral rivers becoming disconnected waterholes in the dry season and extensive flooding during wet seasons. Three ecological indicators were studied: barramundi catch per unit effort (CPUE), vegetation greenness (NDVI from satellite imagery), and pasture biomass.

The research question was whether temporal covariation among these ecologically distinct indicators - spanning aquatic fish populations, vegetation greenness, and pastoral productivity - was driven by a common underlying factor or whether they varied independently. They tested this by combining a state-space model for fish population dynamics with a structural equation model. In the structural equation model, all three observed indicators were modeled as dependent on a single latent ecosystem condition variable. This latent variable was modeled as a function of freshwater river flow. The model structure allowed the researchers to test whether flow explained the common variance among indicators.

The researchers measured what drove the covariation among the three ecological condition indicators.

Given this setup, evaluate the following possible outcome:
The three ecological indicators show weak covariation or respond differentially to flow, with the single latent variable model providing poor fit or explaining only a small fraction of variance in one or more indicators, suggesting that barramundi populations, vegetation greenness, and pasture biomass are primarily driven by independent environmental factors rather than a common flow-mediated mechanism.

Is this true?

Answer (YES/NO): NO